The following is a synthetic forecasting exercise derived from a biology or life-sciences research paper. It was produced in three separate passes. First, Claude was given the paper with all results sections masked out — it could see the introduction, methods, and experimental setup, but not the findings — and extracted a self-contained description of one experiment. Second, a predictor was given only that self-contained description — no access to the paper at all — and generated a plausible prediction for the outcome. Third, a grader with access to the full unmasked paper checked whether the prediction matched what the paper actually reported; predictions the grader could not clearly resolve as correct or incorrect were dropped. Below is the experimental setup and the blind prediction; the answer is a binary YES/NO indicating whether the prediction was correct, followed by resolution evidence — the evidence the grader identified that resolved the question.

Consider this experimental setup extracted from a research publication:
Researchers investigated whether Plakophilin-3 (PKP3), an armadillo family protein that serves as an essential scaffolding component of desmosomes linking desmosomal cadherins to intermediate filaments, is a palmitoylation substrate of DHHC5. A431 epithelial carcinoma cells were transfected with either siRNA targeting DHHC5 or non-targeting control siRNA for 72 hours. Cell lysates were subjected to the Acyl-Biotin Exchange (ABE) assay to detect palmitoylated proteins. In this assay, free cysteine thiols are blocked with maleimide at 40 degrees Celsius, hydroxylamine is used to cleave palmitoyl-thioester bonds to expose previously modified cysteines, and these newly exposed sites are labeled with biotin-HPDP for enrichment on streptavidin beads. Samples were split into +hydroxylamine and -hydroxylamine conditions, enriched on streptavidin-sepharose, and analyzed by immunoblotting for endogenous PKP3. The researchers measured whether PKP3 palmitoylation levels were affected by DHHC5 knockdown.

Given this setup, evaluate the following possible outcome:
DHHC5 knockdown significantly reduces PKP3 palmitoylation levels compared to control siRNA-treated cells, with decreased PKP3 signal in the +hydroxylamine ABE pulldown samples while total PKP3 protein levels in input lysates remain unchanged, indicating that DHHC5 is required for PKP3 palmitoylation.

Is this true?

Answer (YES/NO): YES